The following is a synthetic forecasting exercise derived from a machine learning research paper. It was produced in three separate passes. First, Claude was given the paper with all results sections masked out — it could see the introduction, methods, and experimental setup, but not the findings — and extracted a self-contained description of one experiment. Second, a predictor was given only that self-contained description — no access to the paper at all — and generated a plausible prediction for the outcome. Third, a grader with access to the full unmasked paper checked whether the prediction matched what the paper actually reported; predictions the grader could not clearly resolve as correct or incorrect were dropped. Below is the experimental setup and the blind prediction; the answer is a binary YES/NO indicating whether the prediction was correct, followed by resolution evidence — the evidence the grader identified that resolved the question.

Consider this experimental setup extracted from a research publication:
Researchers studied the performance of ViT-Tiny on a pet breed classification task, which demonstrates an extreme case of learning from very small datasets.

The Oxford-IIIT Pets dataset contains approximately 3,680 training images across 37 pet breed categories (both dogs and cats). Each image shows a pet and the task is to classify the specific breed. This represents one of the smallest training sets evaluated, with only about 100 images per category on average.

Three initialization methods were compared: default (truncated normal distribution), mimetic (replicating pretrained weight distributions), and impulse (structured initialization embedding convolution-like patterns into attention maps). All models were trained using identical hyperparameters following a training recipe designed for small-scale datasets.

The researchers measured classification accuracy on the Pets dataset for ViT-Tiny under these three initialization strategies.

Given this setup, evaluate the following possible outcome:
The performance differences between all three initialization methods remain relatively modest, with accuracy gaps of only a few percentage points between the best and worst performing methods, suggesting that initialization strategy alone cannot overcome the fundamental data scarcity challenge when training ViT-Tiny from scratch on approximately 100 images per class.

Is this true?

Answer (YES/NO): NO